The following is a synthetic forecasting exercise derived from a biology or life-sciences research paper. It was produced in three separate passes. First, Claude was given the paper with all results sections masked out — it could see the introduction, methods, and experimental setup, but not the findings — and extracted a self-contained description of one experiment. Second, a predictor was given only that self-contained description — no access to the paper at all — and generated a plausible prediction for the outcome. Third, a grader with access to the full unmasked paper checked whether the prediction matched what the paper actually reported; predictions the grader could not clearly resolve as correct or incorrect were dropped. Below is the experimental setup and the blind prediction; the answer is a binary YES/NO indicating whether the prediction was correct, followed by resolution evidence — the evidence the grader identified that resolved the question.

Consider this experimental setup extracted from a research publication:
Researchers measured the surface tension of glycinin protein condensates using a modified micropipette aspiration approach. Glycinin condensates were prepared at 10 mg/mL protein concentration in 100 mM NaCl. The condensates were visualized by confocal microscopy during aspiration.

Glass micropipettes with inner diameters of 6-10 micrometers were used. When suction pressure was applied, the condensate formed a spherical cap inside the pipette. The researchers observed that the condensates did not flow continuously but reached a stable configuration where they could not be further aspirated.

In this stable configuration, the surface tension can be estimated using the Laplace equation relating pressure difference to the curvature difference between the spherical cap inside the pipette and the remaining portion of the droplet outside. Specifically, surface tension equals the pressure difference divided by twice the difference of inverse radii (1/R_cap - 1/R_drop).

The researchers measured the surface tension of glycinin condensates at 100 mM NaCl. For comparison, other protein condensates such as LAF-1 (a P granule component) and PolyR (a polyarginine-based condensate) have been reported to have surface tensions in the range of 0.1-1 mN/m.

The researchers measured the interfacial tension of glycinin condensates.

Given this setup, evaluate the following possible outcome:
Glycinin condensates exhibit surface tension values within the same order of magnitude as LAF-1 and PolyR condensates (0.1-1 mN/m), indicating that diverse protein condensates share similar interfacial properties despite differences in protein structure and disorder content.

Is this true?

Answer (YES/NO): YES